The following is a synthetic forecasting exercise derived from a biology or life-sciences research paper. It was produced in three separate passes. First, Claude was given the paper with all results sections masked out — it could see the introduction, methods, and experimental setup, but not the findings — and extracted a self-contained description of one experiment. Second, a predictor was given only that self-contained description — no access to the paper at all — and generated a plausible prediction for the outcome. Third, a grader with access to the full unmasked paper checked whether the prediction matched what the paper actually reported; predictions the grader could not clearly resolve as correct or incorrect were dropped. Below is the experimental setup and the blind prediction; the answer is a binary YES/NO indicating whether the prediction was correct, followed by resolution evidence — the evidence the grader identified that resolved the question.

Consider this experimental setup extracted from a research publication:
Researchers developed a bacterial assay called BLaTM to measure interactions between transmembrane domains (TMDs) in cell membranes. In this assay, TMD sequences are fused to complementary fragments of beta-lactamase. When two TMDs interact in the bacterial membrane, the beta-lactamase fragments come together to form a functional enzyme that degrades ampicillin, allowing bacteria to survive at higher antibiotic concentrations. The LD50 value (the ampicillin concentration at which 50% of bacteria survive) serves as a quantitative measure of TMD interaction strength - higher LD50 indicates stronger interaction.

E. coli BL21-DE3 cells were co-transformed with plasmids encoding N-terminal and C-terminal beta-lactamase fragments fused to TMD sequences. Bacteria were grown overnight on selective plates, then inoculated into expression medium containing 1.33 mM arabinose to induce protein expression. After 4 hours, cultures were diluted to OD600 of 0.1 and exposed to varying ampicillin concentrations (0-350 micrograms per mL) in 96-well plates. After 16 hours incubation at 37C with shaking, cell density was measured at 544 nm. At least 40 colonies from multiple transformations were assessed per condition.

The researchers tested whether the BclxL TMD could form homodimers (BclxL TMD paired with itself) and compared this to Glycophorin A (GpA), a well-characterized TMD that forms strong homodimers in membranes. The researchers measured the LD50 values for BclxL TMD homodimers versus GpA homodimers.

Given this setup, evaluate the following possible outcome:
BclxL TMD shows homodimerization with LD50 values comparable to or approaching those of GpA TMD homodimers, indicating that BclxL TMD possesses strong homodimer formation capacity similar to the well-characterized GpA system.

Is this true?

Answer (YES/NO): NO